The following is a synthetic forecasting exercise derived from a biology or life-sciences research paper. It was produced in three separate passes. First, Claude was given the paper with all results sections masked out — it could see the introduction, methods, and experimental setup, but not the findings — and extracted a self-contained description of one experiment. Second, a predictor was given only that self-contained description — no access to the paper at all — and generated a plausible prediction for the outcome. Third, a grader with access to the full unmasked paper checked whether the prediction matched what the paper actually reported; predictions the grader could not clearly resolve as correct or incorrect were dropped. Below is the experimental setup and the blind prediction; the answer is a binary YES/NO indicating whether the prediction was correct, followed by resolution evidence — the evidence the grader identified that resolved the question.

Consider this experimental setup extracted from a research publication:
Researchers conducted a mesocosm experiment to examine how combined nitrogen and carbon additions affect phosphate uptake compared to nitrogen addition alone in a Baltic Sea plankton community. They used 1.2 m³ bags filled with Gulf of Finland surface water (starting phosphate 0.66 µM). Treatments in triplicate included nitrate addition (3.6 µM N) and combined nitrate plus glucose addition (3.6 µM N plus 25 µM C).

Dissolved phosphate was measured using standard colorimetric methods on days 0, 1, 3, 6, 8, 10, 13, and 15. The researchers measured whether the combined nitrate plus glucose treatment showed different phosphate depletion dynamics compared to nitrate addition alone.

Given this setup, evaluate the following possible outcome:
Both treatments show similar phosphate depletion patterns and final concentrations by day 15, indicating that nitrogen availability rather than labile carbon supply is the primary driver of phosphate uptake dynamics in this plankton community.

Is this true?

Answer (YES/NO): YES